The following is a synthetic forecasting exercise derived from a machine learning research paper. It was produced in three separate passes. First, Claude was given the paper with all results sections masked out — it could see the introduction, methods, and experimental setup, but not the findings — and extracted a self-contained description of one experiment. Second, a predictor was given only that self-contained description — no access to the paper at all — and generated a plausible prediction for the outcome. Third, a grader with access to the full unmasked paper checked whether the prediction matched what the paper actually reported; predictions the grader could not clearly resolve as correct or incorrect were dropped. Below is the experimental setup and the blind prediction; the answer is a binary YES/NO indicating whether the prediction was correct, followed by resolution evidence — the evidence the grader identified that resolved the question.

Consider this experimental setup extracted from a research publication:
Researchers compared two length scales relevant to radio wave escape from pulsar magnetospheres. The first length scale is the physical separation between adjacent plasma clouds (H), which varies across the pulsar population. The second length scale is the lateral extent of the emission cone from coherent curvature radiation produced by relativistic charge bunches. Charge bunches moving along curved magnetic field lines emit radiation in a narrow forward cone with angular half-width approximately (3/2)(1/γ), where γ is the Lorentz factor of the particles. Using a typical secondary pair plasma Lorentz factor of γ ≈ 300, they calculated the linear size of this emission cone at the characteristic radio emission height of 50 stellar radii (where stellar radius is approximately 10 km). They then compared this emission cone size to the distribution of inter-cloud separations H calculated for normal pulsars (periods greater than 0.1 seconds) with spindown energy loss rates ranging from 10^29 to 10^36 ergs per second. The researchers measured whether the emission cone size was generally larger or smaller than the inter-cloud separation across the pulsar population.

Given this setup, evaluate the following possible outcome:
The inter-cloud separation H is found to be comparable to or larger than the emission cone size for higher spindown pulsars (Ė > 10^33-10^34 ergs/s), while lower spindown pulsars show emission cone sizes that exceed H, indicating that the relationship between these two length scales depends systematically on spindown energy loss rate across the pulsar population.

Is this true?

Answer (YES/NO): NO